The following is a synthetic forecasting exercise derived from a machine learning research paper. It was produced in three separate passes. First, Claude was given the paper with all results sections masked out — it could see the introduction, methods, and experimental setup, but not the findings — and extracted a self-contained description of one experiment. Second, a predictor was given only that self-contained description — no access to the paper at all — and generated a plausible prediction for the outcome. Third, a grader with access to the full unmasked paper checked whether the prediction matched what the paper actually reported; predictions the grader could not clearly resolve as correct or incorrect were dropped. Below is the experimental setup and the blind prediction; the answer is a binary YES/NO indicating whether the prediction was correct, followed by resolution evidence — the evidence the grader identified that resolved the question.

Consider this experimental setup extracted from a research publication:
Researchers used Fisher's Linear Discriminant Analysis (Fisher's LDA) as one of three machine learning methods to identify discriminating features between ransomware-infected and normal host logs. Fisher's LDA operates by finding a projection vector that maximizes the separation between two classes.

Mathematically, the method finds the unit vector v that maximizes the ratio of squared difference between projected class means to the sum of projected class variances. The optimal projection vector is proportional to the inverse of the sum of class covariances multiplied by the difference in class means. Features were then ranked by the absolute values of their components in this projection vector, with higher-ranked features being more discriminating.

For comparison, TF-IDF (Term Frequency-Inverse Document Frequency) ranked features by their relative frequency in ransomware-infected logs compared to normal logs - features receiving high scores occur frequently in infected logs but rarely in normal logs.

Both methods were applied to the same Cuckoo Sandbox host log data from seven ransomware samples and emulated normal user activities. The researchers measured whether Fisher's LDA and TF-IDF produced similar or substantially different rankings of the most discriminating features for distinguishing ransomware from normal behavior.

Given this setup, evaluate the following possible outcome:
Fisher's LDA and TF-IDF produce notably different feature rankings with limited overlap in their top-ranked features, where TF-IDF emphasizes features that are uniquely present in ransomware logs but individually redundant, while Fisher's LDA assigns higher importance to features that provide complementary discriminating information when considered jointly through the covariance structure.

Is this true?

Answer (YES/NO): NO